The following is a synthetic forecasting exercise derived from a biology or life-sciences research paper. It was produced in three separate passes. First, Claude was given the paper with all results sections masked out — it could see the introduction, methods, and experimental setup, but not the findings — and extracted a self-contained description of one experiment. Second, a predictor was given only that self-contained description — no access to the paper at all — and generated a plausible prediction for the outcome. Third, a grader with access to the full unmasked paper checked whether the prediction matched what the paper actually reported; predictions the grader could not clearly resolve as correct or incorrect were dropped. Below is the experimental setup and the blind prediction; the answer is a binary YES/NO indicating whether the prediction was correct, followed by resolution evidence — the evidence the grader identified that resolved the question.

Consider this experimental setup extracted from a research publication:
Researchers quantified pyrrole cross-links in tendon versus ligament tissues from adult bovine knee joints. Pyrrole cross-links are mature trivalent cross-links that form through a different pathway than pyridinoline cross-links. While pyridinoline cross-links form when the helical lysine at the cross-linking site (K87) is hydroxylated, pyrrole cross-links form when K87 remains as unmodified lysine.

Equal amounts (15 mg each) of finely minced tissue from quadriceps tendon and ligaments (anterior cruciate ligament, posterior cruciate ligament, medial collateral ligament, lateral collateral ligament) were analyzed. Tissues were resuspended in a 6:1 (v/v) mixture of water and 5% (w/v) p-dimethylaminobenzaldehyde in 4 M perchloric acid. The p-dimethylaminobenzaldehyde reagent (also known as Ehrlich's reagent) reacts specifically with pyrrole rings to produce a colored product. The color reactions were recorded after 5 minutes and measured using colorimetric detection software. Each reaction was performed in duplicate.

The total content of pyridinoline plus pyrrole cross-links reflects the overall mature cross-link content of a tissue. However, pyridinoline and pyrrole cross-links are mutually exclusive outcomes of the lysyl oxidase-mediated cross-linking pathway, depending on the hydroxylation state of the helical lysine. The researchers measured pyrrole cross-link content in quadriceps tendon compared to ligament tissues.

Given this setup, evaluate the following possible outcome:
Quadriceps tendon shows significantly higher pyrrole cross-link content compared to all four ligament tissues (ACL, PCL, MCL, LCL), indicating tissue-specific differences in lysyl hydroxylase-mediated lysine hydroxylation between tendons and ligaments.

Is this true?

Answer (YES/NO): YES